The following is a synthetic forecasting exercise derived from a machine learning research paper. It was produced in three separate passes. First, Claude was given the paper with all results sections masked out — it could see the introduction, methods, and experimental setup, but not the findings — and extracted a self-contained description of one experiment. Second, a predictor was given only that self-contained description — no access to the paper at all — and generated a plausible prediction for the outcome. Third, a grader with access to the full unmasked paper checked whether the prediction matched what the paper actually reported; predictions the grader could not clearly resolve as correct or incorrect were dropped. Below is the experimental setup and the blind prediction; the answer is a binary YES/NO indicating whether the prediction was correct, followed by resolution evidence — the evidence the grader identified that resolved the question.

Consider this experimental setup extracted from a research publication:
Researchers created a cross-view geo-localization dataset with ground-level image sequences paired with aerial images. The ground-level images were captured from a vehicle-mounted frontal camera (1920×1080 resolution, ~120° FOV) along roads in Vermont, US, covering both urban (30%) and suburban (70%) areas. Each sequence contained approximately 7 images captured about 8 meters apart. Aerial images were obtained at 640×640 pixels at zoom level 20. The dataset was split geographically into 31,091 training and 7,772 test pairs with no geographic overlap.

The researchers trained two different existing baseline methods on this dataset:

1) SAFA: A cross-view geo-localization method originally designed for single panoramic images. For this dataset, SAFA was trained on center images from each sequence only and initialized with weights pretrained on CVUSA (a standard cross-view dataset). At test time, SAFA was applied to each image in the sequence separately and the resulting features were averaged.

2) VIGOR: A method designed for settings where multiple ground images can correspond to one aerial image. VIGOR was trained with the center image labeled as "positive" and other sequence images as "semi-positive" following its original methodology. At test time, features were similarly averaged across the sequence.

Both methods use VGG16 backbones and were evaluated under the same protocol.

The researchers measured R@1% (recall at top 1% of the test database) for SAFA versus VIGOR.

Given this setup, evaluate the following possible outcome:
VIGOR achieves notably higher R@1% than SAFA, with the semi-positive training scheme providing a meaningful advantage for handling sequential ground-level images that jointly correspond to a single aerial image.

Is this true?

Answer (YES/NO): NO